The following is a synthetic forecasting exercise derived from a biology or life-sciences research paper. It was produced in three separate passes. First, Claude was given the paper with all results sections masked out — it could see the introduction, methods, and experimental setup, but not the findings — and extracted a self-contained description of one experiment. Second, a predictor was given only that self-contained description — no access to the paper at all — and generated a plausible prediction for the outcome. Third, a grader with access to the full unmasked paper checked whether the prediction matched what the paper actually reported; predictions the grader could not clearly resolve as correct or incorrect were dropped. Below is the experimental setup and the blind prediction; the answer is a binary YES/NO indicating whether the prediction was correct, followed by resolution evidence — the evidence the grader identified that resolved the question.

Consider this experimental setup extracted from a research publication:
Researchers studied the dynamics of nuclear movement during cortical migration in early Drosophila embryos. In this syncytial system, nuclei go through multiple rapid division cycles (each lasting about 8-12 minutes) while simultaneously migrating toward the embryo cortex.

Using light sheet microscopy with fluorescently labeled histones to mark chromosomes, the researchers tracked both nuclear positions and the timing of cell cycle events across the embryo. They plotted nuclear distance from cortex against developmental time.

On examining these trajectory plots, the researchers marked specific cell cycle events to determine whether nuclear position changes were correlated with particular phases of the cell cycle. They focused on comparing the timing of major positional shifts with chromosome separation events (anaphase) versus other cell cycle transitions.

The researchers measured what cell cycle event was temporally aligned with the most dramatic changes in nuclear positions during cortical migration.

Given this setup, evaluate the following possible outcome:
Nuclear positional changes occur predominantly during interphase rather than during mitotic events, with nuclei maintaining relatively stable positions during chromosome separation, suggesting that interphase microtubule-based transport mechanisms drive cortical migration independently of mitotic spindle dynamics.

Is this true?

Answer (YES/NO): NO